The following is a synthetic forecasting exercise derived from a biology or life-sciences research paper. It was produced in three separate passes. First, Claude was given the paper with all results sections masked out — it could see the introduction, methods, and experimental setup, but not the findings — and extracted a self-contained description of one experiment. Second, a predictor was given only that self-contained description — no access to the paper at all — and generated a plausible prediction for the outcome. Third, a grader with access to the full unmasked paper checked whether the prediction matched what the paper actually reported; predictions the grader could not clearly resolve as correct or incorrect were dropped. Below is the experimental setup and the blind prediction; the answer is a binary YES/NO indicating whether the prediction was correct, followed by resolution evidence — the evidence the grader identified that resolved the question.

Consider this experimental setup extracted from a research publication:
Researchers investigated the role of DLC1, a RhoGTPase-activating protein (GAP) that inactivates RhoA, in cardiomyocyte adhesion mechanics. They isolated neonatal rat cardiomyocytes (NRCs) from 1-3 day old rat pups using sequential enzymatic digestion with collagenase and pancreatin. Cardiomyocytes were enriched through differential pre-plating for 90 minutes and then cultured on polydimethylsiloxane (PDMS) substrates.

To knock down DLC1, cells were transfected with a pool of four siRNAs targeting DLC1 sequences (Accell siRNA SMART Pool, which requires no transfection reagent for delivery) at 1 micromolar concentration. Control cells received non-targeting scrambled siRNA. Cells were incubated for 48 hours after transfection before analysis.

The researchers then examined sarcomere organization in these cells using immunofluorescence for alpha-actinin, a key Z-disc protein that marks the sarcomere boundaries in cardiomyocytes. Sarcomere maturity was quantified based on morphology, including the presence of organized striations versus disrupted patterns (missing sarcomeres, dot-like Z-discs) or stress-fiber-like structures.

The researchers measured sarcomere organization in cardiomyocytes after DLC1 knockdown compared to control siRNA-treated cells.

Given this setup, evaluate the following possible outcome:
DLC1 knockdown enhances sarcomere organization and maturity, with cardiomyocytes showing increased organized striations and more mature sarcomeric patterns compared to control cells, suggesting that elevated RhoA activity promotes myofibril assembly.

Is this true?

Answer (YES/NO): NO